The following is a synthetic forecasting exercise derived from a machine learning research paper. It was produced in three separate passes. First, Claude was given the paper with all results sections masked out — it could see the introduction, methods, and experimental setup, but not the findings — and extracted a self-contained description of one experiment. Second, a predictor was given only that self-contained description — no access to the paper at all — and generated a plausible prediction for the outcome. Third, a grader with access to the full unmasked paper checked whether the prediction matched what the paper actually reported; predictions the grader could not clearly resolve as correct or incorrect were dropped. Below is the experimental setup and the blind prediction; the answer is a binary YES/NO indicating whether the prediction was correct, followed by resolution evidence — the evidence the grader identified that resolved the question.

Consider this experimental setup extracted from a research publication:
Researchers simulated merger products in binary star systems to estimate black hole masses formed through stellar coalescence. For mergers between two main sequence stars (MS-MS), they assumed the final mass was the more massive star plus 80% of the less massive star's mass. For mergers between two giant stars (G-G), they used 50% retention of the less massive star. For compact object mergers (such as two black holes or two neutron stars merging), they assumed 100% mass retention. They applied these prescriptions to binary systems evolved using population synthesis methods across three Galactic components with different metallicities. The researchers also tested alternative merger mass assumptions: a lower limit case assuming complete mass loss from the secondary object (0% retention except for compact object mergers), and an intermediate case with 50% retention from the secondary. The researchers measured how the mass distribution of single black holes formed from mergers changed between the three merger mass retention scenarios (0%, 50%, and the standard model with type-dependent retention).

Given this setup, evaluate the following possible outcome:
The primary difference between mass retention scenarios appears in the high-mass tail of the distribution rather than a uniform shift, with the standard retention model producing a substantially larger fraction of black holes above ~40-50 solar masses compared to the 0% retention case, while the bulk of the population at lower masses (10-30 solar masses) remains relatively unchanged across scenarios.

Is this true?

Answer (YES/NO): NO